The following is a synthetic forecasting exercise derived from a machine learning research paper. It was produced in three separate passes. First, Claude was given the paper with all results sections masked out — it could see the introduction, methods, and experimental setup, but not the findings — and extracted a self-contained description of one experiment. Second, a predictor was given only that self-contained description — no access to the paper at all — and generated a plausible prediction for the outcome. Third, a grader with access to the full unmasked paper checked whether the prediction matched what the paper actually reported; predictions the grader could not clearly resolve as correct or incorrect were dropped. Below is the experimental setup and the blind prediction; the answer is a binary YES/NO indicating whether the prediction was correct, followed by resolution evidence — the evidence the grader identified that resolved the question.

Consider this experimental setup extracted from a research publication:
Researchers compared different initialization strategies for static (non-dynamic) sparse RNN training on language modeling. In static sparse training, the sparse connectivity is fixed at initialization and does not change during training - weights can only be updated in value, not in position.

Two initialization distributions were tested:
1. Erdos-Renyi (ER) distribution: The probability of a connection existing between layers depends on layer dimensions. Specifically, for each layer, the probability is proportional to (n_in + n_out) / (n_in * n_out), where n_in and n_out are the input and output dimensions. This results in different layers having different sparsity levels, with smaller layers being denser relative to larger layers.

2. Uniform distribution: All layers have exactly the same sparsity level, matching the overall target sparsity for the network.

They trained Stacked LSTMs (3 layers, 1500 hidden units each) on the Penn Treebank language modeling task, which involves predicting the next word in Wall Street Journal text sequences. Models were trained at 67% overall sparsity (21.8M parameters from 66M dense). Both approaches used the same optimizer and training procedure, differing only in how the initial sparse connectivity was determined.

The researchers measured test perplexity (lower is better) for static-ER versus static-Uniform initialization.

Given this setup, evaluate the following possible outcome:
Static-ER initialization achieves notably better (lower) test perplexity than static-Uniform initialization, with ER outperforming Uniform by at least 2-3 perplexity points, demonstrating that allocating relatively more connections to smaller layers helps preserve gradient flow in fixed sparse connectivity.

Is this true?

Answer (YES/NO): NO